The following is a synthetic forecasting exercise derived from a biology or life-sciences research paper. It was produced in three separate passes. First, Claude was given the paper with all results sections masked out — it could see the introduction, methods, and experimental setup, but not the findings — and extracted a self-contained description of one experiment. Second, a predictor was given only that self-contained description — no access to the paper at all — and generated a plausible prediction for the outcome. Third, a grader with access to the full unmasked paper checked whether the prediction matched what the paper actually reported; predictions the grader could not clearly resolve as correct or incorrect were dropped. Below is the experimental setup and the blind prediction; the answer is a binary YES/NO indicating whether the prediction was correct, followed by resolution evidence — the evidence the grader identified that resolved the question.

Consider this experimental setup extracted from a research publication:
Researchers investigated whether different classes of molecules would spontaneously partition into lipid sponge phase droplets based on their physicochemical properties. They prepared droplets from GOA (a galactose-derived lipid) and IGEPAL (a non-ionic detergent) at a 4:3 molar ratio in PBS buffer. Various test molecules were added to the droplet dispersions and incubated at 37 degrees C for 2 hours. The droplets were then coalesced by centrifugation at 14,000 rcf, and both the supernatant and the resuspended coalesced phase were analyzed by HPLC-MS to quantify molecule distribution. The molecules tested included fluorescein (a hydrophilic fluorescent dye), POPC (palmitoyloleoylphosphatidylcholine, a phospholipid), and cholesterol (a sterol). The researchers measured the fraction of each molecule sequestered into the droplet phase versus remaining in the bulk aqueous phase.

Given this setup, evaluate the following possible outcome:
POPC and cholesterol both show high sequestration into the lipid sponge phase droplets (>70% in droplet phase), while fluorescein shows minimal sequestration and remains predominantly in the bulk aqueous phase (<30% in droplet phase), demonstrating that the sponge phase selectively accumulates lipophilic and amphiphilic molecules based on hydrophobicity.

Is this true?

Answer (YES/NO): YES